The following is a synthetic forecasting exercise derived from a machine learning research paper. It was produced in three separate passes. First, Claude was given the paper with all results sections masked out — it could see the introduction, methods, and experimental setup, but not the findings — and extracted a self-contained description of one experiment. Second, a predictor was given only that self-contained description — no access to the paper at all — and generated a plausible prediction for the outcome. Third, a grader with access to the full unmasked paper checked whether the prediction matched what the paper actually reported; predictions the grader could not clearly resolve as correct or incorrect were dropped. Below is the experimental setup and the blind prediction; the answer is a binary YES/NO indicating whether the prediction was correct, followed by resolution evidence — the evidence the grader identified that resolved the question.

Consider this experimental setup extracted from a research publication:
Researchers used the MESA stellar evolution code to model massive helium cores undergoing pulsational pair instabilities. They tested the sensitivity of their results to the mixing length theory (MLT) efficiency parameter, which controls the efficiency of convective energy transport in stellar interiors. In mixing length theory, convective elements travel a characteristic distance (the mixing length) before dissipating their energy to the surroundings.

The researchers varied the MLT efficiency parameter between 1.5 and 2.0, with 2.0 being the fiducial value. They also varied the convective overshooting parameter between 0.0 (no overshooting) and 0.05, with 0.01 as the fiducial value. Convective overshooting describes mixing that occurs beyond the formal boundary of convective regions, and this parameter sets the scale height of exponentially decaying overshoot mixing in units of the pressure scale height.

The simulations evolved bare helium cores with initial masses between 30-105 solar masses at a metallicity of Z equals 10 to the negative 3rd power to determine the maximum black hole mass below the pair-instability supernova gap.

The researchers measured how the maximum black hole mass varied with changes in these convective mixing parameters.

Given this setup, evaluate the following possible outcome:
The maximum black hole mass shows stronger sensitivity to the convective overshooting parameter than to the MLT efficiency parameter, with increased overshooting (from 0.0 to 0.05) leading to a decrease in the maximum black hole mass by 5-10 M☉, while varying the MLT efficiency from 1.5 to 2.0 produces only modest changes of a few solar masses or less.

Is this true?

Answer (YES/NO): NO